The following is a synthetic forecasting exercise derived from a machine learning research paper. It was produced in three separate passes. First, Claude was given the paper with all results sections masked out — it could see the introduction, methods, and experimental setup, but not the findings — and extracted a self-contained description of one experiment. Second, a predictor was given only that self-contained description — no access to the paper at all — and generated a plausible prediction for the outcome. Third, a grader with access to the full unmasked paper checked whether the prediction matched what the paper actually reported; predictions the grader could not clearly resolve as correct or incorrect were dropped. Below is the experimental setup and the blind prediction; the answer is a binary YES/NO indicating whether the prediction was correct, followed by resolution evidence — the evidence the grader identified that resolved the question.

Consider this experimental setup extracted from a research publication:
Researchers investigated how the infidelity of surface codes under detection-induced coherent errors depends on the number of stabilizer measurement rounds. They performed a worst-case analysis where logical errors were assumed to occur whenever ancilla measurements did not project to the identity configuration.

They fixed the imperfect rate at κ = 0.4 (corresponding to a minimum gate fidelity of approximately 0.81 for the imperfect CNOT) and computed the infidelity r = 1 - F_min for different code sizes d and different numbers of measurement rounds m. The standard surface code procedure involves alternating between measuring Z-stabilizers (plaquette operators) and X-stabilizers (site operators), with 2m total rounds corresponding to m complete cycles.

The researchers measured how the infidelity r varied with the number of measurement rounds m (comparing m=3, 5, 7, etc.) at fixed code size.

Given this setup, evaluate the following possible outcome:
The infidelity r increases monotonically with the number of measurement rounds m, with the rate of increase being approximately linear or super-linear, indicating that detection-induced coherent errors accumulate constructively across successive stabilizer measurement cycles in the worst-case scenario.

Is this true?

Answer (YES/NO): NO